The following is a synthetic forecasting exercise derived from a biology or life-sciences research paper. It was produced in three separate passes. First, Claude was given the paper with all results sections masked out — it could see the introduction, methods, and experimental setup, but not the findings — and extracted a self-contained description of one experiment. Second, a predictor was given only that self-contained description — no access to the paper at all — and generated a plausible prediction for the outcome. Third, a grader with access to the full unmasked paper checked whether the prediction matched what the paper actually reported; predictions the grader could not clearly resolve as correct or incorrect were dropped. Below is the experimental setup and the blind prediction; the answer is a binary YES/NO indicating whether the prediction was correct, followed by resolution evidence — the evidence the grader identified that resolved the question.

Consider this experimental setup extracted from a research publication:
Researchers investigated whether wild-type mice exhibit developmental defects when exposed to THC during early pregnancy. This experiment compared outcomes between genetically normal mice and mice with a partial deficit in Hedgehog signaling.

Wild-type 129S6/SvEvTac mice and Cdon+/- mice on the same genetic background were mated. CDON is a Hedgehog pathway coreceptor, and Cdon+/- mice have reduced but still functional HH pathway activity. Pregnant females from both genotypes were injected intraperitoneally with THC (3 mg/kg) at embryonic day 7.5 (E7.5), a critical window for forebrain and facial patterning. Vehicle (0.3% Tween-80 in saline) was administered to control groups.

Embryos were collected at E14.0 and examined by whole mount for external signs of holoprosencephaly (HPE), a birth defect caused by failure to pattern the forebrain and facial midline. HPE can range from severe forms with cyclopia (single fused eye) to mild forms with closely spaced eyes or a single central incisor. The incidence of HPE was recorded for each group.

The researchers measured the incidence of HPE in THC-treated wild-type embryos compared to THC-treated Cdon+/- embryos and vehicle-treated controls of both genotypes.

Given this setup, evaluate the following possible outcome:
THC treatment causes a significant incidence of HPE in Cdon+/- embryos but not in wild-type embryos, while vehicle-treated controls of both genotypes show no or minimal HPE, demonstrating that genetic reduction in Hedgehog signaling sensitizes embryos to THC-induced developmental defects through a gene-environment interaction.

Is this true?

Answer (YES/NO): NO